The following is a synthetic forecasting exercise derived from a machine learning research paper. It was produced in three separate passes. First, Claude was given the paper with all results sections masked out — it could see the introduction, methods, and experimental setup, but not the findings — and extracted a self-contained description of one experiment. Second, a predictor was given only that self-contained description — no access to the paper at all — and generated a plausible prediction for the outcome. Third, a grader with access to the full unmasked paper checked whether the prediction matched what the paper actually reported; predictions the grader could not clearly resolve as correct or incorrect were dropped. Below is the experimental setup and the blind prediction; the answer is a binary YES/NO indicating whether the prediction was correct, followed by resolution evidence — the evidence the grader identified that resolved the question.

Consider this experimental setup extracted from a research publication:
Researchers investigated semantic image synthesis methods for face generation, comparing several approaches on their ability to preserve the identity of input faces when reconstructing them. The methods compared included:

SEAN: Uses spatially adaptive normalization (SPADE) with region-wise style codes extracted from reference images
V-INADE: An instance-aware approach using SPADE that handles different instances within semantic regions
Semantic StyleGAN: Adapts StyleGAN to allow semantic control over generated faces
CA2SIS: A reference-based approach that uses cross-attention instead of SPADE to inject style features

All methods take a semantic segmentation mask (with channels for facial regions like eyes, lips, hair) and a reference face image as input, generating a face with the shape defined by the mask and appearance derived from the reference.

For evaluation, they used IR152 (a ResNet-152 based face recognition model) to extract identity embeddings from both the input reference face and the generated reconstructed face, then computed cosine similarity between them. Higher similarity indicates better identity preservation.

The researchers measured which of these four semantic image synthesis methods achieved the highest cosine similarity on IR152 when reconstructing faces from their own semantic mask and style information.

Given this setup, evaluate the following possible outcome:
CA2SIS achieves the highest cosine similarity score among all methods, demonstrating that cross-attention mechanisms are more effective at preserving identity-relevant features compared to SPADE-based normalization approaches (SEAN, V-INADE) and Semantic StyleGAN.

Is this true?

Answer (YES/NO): YES